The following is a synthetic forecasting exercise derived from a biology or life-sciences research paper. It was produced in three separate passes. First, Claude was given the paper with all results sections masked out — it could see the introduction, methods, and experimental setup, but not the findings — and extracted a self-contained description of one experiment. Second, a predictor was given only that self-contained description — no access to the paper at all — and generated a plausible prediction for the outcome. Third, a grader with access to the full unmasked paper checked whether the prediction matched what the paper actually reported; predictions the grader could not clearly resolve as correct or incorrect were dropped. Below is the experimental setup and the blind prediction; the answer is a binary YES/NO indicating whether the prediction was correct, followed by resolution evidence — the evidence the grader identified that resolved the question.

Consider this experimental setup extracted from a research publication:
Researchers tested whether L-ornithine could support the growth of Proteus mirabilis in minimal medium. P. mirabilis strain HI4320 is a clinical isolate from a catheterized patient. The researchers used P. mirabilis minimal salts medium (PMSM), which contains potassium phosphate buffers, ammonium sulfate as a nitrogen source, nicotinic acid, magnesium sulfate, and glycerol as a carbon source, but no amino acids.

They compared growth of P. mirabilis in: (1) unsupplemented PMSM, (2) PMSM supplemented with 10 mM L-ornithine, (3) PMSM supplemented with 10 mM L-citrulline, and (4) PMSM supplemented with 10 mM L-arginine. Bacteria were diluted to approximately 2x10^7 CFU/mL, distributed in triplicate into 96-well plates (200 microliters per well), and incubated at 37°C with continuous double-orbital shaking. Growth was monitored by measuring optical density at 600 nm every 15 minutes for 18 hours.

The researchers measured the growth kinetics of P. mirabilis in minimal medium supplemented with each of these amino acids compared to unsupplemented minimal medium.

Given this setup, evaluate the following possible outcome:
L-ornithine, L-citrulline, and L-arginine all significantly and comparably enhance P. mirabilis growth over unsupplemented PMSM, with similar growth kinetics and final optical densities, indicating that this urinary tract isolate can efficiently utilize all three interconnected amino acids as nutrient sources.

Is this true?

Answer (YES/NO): NO